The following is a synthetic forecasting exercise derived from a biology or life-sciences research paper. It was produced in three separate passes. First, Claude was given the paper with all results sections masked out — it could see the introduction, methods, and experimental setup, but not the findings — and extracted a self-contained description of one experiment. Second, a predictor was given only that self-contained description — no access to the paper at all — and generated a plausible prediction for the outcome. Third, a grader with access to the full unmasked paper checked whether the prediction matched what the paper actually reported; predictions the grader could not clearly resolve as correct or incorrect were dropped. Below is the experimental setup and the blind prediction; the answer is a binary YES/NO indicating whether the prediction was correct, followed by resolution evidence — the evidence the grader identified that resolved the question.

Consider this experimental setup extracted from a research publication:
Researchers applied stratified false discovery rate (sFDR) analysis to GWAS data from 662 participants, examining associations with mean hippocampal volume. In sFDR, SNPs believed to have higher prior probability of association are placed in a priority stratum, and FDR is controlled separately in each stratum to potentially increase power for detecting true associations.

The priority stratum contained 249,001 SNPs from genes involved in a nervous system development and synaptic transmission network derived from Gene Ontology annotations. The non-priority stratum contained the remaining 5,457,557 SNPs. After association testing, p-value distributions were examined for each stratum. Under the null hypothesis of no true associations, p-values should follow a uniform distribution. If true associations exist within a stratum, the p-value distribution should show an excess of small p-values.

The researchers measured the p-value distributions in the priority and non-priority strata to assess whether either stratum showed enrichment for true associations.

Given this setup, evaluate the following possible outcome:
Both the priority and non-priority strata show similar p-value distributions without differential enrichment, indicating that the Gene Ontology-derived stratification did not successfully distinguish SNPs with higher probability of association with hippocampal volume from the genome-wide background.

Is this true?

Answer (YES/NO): YES